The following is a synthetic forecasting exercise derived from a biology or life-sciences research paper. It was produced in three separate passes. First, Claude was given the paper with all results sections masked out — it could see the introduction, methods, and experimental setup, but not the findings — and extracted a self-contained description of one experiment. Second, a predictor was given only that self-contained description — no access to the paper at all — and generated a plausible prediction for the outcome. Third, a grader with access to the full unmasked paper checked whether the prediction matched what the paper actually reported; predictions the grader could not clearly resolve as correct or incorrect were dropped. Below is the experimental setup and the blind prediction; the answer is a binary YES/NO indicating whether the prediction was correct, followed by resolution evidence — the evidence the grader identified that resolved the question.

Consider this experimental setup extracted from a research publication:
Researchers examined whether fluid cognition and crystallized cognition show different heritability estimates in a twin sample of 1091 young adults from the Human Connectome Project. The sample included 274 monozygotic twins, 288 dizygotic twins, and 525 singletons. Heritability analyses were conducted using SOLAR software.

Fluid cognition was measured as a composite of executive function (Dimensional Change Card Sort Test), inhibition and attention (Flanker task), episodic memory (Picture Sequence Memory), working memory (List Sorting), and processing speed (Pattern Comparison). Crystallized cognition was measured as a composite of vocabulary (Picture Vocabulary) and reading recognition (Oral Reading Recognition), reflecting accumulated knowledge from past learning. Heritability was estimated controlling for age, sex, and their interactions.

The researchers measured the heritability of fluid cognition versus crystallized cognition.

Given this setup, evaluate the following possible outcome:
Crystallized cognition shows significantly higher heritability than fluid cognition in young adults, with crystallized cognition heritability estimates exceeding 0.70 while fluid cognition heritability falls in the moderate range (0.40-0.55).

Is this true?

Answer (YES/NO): NO